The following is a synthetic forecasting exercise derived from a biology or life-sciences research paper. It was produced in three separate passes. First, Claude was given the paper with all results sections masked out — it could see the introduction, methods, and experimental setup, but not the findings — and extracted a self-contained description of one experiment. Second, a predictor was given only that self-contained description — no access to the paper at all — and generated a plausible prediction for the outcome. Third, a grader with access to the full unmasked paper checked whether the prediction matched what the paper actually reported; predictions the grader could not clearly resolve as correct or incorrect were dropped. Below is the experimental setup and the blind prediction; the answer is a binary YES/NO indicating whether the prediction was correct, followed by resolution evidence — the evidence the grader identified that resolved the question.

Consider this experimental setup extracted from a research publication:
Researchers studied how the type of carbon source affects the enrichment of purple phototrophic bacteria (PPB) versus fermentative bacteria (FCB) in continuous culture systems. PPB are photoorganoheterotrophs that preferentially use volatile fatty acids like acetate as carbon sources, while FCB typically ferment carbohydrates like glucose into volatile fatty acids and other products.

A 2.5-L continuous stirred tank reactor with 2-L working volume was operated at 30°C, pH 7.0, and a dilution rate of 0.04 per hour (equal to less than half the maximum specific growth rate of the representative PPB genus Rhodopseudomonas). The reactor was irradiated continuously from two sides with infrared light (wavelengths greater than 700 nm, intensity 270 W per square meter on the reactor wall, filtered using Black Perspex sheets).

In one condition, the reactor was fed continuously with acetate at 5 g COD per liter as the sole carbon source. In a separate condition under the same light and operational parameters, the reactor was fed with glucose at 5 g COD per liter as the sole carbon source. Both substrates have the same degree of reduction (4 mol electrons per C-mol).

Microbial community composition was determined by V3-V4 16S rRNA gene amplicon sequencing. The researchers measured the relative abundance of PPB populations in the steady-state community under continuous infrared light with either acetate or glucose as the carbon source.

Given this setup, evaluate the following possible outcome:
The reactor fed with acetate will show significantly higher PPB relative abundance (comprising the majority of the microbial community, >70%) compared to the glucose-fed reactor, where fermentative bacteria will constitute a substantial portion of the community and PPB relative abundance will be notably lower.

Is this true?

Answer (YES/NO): NO